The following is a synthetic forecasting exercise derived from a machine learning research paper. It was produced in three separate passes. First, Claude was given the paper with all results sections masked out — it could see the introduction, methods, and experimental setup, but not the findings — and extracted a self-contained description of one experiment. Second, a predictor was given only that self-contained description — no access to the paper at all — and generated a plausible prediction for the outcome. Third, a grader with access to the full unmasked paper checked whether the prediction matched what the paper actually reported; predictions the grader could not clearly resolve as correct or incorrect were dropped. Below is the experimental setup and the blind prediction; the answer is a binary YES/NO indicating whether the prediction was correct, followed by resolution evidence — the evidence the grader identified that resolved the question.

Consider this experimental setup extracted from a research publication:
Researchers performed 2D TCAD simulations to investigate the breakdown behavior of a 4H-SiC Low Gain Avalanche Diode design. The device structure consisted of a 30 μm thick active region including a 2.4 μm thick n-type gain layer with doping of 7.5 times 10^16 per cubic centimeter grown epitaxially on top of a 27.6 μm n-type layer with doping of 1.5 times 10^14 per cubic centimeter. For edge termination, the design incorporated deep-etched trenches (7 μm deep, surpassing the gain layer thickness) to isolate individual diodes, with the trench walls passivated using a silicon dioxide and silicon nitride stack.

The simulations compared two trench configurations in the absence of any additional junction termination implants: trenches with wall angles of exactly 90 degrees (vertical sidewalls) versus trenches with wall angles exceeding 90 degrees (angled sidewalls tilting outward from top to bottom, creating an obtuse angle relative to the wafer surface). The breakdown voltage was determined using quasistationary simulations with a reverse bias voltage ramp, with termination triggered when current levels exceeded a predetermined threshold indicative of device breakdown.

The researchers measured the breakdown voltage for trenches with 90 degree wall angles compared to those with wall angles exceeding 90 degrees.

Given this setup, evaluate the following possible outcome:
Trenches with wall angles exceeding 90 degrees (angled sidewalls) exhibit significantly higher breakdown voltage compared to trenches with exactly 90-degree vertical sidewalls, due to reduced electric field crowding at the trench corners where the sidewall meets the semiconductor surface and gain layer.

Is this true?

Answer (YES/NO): NO